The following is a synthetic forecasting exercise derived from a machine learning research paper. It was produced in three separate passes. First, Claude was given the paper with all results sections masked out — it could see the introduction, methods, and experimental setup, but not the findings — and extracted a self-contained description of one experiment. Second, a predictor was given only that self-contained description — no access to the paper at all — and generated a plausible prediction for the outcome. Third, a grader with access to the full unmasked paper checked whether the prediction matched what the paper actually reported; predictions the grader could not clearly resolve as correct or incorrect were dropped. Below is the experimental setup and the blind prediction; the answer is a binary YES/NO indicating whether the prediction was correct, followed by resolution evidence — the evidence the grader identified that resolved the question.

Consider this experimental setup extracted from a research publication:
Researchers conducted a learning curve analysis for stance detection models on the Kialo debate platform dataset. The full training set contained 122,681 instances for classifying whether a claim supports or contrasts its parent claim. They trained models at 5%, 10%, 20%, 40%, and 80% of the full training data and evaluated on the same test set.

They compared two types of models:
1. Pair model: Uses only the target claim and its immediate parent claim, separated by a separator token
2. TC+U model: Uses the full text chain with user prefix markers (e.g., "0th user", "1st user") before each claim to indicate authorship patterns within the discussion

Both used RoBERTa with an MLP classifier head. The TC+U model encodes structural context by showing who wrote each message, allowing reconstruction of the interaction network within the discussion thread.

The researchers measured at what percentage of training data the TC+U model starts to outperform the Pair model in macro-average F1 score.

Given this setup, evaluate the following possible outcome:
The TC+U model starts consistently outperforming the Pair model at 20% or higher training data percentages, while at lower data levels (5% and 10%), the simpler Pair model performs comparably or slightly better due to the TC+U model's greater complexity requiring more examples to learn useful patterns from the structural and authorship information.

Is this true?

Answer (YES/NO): NO